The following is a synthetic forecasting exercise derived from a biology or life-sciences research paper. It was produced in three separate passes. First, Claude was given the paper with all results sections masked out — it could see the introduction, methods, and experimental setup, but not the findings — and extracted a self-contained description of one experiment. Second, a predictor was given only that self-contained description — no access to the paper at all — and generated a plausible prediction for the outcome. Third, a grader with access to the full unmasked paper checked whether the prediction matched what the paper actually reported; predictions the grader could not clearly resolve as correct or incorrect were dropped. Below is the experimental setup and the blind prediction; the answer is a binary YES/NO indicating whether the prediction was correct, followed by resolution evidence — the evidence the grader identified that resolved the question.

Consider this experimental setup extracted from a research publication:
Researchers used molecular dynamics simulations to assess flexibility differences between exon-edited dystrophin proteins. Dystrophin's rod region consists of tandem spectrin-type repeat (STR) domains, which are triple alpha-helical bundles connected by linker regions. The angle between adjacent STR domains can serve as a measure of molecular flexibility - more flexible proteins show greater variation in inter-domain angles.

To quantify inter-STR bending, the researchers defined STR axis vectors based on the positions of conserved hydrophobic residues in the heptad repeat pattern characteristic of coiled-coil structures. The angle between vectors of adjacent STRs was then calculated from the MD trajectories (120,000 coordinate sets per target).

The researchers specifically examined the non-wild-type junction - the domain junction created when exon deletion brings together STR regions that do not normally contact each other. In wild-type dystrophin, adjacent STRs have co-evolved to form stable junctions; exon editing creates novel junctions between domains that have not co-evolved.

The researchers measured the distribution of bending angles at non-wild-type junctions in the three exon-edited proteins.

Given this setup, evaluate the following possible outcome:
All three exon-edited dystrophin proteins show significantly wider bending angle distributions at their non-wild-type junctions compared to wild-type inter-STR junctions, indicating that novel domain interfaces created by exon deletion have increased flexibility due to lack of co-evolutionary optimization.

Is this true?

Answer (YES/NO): NO